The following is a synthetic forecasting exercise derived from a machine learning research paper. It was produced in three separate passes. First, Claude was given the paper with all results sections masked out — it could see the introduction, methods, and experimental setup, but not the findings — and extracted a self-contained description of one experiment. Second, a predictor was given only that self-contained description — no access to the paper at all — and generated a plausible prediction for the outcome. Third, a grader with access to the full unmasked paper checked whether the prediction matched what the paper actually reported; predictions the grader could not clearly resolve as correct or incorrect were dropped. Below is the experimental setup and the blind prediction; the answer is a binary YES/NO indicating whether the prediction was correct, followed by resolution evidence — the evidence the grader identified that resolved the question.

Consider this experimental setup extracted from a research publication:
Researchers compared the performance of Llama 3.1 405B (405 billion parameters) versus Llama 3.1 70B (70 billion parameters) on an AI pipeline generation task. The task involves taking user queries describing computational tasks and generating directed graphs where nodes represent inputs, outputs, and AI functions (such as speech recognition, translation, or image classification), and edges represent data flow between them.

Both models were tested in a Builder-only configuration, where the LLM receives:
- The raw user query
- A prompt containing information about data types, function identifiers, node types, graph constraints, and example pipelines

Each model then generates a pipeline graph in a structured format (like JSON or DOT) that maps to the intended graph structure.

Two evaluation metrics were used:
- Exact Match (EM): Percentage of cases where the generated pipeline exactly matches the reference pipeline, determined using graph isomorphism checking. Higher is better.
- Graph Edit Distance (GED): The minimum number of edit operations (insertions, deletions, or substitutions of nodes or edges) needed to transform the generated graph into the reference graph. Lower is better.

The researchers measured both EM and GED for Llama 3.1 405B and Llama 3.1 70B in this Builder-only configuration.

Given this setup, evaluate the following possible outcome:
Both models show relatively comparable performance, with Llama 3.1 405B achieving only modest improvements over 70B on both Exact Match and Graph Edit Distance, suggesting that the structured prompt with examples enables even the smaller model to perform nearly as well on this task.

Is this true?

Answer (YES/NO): NO